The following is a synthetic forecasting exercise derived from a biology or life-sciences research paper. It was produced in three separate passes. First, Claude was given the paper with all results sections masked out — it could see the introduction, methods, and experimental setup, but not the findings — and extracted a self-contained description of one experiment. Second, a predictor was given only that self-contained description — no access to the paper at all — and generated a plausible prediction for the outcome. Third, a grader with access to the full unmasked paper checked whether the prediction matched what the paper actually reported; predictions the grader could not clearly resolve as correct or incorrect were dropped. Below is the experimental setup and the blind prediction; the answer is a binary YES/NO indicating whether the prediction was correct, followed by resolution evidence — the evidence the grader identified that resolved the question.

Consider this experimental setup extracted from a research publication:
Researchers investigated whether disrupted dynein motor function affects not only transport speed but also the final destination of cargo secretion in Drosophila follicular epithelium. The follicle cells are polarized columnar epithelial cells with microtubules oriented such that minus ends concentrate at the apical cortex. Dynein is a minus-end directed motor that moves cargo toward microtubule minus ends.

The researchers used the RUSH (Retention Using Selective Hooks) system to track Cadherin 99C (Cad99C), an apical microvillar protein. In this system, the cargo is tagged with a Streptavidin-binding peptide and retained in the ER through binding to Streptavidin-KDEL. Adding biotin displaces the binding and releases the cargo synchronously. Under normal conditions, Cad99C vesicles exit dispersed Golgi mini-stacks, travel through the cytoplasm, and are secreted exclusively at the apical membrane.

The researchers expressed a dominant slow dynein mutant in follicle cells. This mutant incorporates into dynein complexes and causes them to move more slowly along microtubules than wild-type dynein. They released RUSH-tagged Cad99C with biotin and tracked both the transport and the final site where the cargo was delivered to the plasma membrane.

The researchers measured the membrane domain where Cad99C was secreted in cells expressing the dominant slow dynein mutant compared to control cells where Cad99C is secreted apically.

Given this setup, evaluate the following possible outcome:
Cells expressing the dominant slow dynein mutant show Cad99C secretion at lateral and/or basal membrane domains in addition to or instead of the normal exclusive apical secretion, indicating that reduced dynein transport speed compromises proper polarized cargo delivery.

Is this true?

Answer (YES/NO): YES